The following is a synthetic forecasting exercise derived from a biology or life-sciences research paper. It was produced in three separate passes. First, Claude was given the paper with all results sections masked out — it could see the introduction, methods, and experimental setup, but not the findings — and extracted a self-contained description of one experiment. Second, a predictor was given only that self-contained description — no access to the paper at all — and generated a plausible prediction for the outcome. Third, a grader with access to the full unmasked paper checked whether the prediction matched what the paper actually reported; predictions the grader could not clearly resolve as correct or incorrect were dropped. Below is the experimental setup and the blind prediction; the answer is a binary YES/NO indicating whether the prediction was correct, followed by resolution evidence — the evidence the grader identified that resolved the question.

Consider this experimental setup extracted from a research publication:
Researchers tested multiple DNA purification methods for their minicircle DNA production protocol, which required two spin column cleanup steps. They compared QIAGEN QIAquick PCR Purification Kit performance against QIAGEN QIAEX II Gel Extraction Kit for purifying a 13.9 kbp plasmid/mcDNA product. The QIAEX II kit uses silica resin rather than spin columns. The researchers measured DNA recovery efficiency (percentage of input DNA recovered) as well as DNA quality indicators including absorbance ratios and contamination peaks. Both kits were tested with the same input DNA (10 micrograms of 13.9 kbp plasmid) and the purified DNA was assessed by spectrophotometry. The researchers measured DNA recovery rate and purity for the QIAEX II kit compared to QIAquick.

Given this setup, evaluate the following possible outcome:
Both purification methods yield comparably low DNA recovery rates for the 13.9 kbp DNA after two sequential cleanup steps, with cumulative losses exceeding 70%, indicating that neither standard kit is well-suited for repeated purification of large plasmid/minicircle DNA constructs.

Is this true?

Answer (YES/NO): NO